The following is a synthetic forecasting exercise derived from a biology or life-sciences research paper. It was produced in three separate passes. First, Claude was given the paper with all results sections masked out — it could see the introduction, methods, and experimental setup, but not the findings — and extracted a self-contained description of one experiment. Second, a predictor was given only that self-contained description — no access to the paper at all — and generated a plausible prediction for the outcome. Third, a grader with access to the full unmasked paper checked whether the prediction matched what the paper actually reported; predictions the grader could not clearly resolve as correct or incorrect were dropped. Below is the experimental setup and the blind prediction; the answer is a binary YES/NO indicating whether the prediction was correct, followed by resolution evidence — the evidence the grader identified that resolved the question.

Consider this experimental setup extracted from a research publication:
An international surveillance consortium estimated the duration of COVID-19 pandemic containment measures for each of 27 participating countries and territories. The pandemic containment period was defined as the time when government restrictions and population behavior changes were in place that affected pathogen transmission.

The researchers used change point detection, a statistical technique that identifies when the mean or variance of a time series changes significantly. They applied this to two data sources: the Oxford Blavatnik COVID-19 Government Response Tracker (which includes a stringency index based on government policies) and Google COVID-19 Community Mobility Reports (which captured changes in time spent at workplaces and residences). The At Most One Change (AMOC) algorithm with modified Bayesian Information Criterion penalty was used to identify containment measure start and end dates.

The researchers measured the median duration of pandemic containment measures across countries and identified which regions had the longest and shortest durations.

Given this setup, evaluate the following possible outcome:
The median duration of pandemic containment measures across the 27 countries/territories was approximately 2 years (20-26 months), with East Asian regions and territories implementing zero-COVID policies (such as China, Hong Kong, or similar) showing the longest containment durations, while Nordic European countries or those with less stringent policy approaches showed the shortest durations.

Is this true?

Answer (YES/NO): NO